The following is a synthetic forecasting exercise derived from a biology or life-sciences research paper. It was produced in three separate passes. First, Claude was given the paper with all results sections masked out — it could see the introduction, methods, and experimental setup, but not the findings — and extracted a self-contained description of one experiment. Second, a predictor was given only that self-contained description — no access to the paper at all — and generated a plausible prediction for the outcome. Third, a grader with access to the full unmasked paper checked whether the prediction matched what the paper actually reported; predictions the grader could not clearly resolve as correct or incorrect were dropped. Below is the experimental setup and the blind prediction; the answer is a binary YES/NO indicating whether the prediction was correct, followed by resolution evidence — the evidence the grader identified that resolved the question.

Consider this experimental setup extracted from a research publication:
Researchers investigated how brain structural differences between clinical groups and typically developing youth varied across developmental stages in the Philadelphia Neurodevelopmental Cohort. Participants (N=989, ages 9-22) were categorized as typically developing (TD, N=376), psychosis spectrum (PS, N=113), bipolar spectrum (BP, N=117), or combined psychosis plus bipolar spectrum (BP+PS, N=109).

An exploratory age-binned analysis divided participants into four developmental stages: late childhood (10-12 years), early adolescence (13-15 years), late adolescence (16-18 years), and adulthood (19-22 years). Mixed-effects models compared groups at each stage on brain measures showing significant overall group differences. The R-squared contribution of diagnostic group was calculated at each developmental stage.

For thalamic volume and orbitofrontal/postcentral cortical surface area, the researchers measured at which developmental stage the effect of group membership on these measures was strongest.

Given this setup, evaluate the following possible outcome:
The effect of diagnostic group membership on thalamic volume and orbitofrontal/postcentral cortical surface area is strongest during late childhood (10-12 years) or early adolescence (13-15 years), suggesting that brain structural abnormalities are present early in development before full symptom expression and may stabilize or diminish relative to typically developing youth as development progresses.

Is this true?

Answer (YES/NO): NO